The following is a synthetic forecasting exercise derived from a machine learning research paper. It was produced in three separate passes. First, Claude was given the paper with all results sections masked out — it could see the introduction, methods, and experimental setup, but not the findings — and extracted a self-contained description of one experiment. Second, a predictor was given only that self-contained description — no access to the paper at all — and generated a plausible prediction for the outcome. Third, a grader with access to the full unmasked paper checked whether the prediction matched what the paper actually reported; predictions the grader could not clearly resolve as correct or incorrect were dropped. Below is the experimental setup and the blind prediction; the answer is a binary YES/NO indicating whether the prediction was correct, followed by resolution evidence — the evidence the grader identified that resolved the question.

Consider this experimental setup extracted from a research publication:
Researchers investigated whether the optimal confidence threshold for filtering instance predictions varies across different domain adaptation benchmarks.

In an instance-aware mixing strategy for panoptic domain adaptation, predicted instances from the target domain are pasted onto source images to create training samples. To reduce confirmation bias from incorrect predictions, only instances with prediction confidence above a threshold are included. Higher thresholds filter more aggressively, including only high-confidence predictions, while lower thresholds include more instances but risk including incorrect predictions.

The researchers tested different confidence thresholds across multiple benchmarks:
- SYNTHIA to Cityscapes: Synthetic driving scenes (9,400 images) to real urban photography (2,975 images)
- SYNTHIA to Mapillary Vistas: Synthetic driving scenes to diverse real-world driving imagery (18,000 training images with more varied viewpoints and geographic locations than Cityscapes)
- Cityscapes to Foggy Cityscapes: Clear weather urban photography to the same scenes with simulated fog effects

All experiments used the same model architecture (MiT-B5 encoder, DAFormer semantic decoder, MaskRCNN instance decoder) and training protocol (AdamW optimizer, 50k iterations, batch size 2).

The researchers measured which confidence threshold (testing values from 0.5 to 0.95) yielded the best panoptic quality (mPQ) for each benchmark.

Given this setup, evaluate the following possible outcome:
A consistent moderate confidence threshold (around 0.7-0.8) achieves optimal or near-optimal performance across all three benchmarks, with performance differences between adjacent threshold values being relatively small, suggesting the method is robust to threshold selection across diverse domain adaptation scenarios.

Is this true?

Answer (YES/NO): NO